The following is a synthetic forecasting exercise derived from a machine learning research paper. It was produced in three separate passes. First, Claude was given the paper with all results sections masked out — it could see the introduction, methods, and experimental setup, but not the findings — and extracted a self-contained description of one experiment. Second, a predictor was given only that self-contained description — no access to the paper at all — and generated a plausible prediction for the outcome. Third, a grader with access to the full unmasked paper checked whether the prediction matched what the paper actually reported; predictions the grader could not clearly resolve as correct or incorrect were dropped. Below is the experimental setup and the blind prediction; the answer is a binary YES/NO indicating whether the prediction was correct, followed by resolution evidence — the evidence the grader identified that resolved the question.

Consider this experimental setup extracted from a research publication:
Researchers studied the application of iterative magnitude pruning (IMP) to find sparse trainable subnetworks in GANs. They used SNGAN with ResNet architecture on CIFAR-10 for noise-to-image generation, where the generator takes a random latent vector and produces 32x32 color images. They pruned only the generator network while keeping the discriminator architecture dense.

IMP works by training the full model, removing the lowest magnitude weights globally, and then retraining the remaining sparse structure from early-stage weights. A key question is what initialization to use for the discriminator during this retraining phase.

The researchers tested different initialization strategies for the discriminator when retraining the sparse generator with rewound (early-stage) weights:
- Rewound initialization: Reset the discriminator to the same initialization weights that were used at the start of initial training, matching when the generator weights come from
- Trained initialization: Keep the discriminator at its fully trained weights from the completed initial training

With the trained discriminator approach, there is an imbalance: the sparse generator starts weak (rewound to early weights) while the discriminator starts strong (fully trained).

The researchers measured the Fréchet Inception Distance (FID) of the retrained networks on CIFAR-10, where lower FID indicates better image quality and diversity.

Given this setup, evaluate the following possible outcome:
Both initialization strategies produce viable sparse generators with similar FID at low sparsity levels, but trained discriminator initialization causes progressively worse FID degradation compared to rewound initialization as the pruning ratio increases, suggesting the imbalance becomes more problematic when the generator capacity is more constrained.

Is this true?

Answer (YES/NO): NO